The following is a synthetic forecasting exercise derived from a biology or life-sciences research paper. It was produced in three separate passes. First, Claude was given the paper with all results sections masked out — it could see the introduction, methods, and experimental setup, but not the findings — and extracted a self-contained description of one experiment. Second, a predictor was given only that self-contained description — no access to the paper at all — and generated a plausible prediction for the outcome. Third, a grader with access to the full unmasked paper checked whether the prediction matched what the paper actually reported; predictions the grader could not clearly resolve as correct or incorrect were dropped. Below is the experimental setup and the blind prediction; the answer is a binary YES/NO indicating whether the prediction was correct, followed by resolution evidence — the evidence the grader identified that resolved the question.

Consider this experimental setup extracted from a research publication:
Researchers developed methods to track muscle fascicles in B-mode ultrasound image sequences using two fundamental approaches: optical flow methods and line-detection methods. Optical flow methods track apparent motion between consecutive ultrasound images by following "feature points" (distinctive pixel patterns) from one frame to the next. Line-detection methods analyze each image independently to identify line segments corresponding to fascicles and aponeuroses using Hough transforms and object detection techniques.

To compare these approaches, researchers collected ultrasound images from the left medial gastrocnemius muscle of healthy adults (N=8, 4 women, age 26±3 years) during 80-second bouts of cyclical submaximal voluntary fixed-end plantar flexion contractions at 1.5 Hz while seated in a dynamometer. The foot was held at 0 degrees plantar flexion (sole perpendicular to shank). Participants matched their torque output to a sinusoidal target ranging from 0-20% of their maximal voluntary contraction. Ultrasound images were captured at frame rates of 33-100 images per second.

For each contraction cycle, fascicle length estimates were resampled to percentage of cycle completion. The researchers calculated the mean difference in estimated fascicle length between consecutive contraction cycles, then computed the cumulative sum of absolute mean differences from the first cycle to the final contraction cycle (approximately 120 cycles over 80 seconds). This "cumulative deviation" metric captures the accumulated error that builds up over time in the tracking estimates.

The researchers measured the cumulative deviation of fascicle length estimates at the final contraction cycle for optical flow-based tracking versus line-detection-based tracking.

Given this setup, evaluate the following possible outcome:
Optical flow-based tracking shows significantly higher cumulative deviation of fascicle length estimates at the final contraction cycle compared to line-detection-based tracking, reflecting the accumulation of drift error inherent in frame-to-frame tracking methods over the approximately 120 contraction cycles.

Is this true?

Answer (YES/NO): YES